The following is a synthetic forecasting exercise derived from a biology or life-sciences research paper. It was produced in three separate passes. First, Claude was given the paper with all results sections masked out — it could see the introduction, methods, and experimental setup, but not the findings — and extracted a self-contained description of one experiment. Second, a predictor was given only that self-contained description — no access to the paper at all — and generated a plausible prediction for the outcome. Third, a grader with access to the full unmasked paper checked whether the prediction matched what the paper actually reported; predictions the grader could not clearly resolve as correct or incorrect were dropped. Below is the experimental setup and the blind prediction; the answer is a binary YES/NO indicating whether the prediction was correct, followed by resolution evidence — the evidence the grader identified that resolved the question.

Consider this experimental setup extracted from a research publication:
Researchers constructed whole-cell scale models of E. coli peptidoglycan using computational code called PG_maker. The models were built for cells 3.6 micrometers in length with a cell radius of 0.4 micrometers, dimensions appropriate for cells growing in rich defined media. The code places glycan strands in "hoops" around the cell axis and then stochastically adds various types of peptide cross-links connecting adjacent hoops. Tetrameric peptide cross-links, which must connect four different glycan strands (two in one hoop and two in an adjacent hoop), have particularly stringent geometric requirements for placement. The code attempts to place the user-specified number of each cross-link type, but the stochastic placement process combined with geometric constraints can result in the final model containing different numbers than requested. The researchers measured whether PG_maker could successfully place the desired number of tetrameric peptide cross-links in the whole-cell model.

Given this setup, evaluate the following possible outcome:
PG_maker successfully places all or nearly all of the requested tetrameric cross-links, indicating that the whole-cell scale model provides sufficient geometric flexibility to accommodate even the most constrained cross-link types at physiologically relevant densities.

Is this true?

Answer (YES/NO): NO